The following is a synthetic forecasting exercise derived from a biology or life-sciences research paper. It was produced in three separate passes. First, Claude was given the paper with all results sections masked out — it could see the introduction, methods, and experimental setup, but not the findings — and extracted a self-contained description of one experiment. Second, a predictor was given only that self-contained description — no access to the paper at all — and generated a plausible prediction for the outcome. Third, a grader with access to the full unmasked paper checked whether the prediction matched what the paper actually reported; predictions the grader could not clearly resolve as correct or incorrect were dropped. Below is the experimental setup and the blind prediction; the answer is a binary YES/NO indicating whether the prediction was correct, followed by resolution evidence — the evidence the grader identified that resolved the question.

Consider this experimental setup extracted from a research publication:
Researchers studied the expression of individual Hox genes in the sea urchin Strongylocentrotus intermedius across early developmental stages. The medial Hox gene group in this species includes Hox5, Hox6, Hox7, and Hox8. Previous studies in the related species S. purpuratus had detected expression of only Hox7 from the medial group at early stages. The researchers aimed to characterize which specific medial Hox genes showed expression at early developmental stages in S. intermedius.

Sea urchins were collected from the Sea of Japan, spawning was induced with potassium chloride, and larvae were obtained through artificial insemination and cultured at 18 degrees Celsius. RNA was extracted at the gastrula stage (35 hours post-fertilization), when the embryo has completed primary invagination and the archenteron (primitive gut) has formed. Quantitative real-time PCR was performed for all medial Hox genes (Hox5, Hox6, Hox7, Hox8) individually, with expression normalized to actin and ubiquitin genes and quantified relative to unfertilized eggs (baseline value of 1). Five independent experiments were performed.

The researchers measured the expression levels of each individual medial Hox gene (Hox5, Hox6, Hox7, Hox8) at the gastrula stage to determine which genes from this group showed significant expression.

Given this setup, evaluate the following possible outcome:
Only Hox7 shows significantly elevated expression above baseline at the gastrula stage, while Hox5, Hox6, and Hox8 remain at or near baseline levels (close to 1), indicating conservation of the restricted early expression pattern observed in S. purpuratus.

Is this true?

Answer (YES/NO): NO